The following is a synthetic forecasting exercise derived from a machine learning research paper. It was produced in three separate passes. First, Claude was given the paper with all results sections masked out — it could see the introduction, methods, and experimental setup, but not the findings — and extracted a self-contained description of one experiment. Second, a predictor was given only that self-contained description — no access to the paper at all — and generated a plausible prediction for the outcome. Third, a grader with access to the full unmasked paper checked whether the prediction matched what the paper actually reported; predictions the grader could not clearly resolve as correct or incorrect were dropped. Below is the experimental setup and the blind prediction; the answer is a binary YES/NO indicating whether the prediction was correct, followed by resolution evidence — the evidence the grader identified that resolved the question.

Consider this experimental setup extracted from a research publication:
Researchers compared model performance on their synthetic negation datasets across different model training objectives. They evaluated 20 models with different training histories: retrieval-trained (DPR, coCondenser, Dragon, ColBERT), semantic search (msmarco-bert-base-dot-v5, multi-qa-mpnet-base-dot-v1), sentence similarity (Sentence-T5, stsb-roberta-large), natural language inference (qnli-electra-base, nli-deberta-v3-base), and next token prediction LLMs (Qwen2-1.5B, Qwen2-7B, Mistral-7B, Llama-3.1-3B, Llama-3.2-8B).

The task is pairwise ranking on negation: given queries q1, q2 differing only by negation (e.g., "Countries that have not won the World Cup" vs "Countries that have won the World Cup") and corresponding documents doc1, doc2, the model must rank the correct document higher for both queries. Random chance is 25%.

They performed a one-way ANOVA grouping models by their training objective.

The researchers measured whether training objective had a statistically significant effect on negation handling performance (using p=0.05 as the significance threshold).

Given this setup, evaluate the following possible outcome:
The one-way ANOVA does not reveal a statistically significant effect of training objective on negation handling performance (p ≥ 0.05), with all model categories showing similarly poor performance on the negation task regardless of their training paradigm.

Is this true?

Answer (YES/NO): NO